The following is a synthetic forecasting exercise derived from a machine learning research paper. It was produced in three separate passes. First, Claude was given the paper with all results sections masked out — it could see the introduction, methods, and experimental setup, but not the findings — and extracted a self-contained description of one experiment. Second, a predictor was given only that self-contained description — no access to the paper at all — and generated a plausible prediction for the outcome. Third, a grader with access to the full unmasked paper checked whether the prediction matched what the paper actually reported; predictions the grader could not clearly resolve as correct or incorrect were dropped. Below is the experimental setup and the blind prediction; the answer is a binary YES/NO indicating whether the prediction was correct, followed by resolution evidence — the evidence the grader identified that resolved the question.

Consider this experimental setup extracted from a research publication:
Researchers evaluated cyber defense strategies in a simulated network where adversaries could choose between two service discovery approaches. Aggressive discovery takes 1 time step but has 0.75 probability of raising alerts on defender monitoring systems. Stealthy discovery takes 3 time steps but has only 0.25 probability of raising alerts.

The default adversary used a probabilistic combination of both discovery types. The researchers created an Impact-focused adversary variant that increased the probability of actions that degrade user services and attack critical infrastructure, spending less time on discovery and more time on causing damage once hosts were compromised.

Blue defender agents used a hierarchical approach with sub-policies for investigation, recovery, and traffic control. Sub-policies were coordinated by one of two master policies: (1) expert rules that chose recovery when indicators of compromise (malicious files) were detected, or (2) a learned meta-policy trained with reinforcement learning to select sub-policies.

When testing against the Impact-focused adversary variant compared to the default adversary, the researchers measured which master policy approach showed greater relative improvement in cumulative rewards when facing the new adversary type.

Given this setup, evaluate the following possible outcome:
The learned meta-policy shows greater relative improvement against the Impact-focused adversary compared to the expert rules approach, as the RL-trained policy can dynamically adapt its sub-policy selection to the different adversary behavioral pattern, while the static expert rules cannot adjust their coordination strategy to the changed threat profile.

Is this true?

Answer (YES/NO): NO